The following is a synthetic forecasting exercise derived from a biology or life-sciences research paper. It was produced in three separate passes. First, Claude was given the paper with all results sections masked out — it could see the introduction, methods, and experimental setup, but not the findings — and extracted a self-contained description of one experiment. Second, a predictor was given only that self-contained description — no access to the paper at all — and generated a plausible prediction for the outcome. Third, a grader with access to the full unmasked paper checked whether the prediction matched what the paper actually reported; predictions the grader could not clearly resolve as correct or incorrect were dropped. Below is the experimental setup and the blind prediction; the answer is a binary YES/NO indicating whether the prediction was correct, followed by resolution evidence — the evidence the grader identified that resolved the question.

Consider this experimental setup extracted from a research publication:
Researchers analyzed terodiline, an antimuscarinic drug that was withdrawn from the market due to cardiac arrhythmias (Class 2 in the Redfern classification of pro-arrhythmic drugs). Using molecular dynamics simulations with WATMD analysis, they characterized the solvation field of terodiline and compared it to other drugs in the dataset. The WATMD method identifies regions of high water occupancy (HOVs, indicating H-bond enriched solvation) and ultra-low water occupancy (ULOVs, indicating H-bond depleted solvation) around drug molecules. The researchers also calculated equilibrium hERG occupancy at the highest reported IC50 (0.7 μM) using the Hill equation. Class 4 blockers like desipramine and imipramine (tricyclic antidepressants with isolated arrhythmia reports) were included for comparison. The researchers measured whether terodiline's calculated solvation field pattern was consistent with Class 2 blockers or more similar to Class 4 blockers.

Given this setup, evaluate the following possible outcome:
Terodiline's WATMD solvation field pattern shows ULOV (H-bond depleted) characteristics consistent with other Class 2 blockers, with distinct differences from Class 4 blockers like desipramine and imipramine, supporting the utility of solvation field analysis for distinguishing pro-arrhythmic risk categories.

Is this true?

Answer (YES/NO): NO